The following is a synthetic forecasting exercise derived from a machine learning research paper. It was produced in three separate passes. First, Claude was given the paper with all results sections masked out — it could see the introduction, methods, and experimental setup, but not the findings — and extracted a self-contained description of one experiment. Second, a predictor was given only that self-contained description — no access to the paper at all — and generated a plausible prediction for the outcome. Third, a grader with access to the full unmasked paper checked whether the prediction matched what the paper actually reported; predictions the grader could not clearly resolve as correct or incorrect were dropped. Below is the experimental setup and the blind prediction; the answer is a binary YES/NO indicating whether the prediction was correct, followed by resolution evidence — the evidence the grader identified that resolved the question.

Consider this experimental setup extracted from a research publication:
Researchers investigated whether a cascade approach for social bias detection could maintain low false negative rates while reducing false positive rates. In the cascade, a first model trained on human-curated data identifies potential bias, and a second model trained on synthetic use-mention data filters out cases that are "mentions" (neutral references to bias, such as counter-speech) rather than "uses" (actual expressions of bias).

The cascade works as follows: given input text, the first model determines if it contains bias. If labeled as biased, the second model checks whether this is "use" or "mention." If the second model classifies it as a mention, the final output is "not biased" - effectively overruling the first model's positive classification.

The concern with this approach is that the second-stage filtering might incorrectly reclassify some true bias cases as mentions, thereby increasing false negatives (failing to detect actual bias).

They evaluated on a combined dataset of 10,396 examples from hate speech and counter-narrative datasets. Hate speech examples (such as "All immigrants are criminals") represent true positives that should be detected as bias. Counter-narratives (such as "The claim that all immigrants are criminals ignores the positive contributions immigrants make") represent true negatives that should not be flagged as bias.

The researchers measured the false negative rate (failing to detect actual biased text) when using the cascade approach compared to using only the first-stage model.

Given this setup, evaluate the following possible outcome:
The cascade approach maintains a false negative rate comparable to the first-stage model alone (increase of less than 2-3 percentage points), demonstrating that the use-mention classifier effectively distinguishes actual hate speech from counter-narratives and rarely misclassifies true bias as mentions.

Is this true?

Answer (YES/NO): NO